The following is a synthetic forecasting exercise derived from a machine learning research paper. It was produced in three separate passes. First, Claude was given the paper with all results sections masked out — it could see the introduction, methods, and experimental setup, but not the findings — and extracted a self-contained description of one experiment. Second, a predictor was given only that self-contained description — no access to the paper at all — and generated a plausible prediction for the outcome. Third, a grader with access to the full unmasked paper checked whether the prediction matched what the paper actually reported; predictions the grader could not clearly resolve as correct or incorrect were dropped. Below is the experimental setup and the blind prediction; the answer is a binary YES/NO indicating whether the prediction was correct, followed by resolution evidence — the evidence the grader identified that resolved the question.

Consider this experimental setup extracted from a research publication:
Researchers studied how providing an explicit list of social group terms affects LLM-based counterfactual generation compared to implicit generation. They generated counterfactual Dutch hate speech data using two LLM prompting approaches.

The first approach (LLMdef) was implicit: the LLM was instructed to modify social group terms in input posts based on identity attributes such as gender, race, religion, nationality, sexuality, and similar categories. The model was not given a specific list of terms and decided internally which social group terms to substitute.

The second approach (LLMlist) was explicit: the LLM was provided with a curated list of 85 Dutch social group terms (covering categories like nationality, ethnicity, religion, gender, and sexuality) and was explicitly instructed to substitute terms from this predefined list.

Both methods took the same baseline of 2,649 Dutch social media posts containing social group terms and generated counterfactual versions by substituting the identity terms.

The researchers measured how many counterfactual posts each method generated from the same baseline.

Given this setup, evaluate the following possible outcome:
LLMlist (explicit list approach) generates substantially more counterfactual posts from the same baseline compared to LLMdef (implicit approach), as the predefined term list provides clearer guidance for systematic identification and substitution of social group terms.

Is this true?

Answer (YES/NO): YES